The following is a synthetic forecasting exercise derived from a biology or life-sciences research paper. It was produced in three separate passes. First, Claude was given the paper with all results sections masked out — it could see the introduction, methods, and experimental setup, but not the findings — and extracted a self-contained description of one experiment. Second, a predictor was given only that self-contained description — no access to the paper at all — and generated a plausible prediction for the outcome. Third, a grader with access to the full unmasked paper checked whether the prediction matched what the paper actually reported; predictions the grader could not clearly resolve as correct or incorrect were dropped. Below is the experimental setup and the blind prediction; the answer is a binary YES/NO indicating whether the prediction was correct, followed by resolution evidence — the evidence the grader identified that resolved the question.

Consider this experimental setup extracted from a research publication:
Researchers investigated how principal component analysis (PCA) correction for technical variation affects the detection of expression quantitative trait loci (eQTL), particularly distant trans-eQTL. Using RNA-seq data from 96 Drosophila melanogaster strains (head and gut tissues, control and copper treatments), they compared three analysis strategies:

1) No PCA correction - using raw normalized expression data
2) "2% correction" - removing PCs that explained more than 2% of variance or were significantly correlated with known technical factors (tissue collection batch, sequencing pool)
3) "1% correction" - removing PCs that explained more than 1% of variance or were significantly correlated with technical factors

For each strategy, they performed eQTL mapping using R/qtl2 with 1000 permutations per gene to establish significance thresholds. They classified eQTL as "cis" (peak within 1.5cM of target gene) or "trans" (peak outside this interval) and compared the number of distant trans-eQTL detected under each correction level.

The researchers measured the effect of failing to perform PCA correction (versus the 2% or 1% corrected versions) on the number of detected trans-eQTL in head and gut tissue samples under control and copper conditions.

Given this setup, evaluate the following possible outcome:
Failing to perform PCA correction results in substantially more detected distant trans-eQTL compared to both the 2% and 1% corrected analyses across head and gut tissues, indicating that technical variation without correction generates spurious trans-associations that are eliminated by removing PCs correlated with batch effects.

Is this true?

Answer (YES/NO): YES